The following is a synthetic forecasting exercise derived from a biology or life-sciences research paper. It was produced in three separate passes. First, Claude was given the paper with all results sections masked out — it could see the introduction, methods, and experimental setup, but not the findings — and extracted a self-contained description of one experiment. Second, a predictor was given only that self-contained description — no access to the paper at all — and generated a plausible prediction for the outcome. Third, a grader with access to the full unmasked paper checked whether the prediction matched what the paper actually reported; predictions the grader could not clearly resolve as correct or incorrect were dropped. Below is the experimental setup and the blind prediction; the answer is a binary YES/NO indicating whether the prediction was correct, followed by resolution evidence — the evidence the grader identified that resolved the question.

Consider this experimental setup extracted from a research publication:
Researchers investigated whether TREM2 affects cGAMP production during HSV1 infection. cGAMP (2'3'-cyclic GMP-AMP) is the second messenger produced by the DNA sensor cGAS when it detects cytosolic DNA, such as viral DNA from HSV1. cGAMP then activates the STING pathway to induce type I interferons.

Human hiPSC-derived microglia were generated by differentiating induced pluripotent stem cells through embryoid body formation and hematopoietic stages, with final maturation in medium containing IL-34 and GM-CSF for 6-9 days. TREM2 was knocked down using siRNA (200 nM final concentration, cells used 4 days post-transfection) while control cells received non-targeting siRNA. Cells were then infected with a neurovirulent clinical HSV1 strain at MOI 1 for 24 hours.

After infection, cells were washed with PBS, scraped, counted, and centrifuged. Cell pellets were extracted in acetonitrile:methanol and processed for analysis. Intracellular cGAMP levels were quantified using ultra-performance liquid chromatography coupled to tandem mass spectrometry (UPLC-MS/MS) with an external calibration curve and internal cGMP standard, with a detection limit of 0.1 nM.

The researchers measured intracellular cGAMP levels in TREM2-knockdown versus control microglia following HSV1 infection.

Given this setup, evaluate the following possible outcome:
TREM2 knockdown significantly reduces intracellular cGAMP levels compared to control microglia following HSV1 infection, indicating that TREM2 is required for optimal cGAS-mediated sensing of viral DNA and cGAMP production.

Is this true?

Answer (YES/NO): NO